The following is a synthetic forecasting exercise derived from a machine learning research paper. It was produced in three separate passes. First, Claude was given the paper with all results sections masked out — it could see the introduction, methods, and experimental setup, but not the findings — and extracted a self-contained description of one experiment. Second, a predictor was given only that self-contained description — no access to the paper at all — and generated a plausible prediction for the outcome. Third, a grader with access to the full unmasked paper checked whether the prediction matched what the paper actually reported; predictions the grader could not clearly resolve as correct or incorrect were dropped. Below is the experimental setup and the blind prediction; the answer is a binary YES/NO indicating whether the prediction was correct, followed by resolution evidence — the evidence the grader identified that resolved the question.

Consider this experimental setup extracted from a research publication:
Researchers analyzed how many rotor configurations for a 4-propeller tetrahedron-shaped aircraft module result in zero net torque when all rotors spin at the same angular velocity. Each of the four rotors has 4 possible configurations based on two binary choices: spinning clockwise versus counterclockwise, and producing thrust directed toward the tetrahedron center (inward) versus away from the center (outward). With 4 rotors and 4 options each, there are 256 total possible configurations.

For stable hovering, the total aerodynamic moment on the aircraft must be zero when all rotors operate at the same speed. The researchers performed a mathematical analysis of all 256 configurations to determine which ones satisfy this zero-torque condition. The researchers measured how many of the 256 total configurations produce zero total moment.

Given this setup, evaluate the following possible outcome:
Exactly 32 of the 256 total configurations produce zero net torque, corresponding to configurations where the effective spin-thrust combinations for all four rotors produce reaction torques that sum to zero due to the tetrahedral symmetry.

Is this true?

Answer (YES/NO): YES